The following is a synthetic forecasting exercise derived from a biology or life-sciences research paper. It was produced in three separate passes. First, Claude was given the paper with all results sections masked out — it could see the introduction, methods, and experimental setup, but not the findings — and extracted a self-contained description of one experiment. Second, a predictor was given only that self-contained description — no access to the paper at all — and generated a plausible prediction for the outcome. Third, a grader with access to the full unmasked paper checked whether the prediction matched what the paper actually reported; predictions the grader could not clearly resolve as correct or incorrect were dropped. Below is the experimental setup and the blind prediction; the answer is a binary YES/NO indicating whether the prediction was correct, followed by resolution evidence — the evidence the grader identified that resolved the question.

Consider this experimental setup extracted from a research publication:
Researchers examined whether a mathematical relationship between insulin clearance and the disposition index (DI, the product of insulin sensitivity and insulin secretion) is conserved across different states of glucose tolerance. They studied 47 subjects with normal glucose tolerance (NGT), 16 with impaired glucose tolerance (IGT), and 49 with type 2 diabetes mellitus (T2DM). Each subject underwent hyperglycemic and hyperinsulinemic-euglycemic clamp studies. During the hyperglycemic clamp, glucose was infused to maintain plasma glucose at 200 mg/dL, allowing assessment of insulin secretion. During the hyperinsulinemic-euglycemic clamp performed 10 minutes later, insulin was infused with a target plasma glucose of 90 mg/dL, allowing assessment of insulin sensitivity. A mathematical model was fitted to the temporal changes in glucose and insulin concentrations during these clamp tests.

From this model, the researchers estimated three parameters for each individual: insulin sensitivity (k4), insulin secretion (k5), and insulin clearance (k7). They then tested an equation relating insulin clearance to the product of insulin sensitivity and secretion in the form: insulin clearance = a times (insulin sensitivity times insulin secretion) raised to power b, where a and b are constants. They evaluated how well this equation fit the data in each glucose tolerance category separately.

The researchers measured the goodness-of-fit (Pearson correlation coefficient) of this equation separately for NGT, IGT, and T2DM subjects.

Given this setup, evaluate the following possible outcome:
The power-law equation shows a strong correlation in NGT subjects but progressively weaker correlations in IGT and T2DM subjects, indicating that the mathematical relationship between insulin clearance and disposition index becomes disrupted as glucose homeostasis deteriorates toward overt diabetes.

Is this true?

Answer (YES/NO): NO